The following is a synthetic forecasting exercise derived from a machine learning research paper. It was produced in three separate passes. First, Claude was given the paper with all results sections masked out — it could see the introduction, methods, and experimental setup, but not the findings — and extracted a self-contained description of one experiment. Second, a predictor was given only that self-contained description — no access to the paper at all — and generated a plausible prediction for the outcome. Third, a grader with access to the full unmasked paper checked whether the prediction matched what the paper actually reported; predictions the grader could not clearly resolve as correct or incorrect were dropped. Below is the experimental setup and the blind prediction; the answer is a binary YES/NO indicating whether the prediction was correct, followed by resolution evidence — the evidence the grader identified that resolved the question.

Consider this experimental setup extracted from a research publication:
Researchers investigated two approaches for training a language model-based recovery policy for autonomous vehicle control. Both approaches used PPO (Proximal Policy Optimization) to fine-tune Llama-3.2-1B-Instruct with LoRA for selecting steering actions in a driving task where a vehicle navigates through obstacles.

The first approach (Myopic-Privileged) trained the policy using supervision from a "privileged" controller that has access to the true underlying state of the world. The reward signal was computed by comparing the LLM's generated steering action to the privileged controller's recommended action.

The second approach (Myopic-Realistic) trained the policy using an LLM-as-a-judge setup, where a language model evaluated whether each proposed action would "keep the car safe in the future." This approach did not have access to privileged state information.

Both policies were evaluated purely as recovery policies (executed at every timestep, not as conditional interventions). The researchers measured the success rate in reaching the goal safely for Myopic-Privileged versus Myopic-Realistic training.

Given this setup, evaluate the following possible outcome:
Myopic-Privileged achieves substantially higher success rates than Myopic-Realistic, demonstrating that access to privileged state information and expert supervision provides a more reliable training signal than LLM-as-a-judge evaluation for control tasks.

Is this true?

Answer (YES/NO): YES